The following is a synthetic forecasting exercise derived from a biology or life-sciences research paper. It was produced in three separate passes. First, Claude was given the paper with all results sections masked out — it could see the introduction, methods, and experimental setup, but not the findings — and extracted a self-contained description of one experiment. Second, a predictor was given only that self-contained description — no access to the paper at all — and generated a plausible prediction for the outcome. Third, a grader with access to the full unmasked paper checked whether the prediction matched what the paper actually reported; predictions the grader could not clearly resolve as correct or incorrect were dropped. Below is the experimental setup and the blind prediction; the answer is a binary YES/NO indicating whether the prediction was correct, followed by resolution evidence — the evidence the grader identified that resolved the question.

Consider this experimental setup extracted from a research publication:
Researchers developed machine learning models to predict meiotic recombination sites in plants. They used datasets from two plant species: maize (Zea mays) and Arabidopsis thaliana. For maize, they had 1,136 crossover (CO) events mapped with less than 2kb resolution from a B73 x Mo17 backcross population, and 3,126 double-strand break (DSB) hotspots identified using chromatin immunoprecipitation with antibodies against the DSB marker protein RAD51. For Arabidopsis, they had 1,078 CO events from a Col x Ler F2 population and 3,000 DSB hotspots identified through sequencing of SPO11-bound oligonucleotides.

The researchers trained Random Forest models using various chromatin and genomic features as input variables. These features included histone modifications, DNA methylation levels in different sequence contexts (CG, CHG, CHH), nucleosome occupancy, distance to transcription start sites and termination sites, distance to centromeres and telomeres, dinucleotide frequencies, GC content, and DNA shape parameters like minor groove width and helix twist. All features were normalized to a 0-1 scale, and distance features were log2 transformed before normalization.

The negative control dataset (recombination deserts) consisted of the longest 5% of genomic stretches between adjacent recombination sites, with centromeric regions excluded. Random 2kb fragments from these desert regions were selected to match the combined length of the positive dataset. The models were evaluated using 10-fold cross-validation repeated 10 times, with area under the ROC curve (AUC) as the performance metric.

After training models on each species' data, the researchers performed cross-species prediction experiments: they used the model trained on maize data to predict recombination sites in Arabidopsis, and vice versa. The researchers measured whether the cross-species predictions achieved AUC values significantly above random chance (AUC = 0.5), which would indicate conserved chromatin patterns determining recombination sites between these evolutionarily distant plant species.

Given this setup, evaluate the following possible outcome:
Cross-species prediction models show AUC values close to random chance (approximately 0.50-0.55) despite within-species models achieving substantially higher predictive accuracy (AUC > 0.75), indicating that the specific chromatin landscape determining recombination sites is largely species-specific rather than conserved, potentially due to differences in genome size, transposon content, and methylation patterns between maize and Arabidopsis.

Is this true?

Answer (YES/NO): NO